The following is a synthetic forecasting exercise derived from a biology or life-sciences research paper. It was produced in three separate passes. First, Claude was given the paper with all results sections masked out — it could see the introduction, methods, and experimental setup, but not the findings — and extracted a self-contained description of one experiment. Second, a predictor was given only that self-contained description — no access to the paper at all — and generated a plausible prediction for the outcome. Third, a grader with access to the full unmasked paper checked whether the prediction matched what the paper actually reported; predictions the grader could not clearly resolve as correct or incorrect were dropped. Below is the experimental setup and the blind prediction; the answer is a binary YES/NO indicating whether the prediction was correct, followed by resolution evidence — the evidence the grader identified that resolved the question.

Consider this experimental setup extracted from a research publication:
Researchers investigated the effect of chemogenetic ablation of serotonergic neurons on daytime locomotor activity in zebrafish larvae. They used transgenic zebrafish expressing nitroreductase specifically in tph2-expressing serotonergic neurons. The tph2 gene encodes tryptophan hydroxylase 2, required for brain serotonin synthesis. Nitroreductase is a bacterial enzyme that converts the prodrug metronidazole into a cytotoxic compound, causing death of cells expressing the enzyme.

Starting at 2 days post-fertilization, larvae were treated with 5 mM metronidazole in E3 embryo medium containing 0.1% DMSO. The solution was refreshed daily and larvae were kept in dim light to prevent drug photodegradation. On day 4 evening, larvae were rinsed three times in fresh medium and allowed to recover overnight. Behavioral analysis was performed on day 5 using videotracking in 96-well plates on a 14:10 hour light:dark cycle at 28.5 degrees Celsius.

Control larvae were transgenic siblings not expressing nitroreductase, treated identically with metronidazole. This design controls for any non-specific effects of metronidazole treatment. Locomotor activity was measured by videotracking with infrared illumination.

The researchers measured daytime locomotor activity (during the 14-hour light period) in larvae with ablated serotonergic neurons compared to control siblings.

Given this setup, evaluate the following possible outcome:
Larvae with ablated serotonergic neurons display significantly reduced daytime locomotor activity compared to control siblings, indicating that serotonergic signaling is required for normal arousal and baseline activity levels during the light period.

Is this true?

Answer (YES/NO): NO